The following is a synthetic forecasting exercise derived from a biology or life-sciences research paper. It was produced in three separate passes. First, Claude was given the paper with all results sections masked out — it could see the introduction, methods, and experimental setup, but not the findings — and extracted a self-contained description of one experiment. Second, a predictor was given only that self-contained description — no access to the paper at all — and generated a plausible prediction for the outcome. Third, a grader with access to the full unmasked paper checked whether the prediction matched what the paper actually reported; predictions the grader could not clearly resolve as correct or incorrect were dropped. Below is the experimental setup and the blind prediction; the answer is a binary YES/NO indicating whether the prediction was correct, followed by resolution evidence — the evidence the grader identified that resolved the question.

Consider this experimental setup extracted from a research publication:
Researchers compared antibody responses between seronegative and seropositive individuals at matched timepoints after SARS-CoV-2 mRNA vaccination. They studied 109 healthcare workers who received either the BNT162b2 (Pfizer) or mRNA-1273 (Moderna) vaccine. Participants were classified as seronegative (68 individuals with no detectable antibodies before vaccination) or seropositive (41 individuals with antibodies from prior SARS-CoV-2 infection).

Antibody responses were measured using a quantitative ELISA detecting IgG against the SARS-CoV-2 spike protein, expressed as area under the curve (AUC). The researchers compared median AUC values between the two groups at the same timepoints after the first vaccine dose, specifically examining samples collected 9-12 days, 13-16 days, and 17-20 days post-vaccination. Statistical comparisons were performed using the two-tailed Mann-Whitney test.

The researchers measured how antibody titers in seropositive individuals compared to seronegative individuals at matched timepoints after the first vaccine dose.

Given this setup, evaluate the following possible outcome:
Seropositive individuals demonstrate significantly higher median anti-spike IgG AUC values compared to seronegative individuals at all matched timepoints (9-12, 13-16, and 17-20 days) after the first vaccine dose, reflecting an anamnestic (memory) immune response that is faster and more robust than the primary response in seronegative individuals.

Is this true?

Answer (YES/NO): YES